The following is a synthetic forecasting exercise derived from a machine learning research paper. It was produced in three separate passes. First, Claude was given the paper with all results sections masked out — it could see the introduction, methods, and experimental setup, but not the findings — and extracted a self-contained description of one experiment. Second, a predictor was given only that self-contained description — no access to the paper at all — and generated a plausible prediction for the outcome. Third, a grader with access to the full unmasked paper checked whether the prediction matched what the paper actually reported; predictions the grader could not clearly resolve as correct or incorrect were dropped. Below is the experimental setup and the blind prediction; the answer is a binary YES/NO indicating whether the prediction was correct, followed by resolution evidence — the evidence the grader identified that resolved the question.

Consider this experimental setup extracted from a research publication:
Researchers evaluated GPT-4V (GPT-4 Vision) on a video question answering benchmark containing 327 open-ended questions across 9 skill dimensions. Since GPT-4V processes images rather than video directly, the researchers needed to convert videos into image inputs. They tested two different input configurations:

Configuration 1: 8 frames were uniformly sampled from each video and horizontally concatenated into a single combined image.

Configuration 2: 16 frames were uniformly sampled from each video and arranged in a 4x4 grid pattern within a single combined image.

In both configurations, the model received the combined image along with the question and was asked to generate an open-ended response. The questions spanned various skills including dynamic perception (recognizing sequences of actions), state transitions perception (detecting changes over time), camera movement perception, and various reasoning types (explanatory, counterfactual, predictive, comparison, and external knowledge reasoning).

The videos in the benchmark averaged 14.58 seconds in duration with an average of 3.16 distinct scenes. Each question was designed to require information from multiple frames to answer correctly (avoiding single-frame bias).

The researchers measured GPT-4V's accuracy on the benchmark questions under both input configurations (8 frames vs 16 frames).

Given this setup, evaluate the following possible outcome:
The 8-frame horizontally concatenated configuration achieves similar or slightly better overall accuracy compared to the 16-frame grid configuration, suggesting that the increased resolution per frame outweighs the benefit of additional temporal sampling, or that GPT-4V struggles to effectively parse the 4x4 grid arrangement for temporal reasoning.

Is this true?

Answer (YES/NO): NO